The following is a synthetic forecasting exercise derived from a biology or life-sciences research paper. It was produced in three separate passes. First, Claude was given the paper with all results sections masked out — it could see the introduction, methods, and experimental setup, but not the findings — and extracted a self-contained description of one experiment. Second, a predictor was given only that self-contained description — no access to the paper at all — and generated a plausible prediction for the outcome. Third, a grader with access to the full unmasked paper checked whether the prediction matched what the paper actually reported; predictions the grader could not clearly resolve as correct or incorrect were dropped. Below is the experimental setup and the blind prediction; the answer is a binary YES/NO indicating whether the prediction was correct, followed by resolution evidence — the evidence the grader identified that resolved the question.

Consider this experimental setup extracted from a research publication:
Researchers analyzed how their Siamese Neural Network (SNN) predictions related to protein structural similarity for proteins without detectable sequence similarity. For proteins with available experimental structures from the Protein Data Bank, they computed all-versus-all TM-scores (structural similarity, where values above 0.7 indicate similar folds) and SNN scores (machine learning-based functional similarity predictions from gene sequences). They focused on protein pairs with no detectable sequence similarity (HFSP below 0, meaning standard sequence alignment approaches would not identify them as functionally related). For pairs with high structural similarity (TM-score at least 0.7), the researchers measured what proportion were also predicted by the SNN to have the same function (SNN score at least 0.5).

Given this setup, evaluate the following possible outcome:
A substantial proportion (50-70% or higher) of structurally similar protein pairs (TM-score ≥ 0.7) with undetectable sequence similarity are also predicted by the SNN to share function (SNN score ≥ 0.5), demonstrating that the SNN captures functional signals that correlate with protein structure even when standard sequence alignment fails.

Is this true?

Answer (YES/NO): YES